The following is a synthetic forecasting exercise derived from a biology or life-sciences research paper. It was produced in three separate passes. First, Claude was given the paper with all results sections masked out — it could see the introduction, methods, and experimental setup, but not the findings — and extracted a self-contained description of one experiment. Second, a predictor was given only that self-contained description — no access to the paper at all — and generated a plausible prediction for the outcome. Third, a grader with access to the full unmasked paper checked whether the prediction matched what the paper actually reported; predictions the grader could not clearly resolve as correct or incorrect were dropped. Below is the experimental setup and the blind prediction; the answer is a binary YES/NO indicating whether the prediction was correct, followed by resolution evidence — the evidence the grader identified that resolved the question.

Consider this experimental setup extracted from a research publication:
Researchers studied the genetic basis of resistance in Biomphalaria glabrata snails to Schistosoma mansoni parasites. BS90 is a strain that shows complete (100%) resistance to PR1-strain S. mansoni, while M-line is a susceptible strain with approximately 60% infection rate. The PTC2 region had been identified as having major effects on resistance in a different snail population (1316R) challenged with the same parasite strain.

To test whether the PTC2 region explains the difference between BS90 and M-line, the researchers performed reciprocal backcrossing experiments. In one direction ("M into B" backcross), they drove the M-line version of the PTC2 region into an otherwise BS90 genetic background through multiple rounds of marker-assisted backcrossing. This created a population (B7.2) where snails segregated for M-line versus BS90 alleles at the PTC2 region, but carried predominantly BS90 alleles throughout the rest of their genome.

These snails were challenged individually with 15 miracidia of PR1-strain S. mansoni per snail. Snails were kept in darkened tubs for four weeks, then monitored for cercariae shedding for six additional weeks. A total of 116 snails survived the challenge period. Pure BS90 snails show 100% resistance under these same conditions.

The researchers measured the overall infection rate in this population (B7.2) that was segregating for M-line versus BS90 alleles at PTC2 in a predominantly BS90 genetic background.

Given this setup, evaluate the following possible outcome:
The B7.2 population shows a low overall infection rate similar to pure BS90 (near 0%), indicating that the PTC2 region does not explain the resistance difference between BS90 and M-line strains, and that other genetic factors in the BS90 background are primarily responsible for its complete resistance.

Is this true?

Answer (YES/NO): NO